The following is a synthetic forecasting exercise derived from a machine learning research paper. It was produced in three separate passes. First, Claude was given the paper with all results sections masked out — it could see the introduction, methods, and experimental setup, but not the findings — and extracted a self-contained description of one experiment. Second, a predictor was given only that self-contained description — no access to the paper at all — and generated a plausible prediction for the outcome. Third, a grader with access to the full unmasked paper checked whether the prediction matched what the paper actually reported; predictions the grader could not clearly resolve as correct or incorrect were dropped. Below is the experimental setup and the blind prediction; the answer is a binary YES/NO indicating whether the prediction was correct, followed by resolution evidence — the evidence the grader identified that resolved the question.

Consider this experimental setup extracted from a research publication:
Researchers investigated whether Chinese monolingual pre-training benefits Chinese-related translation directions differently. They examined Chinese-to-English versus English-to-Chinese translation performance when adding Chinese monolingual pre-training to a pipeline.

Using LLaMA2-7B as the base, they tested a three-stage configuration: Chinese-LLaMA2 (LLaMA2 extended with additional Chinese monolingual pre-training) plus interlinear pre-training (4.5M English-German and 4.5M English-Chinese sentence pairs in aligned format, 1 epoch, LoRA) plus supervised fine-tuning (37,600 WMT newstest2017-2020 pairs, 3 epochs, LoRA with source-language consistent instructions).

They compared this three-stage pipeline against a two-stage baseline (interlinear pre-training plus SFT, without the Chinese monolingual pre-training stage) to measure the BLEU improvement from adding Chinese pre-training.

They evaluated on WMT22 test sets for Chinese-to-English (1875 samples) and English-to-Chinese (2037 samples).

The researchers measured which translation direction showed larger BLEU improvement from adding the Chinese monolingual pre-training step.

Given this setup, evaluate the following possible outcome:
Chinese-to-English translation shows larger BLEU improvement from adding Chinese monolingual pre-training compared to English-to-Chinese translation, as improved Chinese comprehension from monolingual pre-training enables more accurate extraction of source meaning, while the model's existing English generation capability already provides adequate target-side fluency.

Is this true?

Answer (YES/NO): NO